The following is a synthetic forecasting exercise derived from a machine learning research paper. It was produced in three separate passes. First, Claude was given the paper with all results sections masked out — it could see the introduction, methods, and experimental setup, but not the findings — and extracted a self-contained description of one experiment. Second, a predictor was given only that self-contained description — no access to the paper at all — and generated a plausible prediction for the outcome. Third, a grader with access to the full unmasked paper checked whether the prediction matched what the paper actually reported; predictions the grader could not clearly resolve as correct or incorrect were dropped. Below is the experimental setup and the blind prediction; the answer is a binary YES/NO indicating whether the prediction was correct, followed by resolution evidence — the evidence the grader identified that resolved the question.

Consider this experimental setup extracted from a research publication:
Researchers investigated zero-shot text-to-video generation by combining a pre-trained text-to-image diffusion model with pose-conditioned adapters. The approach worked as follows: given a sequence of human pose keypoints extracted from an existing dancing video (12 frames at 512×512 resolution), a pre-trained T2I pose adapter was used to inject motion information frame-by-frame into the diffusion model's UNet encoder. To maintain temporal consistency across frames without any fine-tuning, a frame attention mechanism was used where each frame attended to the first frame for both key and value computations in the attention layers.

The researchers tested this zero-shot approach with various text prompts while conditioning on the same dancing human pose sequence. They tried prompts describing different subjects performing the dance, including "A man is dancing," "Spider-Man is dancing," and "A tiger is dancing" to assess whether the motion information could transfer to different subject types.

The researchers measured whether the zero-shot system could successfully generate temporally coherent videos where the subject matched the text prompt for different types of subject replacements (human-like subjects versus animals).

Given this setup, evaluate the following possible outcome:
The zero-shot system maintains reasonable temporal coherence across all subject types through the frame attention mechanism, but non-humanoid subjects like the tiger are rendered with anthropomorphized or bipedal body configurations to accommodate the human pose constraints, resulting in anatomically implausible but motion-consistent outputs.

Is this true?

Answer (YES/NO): NO